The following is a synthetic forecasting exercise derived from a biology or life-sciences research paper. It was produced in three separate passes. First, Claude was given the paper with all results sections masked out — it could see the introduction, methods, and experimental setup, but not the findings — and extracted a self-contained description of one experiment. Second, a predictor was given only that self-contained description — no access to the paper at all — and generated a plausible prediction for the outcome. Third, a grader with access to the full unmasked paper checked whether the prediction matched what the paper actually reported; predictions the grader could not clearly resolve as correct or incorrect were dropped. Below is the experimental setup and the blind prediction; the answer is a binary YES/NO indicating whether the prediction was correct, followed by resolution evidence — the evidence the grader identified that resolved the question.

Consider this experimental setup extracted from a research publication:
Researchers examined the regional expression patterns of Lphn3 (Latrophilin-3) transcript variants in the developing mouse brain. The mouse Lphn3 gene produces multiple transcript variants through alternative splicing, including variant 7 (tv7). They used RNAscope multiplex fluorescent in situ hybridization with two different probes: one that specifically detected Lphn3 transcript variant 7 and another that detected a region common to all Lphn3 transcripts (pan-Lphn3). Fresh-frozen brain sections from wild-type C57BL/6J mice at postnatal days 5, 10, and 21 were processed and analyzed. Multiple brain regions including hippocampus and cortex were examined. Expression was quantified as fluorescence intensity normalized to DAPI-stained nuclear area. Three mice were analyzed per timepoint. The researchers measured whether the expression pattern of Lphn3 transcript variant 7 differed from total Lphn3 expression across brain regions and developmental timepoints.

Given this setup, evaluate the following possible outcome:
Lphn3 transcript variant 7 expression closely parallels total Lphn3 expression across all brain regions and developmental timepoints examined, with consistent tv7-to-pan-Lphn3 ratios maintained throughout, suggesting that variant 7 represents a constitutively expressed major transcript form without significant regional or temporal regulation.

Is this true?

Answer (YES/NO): NO